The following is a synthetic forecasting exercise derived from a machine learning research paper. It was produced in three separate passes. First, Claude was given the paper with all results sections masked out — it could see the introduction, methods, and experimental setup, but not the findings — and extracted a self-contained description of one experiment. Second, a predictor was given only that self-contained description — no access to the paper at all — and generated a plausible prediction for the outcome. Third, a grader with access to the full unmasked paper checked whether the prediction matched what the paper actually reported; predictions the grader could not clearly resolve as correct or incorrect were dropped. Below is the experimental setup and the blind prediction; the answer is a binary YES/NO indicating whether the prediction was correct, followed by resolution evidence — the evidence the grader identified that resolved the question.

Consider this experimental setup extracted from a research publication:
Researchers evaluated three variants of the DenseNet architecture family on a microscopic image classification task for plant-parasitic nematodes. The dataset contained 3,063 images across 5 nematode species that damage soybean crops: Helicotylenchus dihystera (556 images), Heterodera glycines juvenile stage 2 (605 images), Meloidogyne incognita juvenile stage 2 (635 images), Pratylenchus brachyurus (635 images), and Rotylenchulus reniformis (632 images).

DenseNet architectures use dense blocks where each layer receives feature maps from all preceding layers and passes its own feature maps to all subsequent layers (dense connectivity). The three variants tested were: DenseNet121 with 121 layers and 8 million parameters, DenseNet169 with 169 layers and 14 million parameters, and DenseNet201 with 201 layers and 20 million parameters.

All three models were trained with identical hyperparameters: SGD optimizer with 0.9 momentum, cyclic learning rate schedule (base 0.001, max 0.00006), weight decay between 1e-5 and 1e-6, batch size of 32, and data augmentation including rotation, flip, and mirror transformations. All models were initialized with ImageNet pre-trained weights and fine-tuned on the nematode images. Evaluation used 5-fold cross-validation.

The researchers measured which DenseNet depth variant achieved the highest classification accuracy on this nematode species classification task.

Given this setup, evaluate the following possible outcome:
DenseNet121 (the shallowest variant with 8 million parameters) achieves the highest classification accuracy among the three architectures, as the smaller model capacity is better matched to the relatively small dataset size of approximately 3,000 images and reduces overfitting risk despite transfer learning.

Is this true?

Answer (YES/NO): NO